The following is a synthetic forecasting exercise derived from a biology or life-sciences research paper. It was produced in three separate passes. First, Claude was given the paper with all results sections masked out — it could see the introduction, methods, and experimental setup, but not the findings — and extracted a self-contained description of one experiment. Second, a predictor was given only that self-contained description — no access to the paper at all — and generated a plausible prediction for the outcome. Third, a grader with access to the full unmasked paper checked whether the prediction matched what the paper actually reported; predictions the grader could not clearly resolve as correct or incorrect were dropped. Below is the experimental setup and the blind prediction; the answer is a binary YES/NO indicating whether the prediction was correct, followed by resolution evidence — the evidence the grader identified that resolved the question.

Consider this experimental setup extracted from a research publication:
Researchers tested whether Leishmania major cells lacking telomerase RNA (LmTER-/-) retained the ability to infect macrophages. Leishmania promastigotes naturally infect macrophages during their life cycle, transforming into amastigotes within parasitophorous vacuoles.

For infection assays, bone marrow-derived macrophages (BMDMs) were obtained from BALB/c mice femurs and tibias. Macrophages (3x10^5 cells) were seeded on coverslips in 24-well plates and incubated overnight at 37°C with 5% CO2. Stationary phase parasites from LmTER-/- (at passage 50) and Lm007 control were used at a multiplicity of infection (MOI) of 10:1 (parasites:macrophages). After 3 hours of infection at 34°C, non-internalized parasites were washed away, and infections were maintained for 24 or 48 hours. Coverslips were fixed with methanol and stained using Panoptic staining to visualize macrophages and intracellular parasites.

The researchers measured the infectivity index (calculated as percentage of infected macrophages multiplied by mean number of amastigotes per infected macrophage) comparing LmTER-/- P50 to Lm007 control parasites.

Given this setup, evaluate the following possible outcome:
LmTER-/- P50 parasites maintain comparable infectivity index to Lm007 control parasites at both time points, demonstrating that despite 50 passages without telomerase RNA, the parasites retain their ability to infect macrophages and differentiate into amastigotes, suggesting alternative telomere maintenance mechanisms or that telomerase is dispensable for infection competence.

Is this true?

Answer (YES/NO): NO